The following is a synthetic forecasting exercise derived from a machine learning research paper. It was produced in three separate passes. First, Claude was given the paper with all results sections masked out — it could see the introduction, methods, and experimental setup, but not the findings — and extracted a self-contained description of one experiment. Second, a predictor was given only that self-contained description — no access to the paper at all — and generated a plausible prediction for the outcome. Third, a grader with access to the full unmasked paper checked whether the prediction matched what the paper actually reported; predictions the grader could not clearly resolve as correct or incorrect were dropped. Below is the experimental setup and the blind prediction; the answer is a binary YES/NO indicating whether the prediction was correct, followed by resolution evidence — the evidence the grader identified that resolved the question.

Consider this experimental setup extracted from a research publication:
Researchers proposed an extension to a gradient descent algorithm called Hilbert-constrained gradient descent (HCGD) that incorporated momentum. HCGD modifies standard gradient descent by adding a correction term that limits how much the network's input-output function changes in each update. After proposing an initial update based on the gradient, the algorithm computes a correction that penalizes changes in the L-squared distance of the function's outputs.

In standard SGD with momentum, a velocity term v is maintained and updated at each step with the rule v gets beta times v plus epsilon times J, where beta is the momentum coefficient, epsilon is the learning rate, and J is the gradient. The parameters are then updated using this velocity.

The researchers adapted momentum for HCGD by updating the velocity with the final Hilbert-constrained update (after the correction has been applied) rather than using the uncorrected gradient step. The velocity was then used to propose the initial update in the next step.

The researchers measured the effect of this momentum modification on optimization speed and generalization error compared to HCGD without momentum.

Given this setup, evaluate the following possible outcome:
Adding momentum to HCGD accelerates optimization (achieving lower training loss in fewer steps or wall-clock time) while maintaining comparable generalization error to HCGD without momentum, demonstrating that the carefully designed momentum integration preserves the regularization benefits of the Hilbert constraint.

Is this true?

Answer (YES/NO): NO